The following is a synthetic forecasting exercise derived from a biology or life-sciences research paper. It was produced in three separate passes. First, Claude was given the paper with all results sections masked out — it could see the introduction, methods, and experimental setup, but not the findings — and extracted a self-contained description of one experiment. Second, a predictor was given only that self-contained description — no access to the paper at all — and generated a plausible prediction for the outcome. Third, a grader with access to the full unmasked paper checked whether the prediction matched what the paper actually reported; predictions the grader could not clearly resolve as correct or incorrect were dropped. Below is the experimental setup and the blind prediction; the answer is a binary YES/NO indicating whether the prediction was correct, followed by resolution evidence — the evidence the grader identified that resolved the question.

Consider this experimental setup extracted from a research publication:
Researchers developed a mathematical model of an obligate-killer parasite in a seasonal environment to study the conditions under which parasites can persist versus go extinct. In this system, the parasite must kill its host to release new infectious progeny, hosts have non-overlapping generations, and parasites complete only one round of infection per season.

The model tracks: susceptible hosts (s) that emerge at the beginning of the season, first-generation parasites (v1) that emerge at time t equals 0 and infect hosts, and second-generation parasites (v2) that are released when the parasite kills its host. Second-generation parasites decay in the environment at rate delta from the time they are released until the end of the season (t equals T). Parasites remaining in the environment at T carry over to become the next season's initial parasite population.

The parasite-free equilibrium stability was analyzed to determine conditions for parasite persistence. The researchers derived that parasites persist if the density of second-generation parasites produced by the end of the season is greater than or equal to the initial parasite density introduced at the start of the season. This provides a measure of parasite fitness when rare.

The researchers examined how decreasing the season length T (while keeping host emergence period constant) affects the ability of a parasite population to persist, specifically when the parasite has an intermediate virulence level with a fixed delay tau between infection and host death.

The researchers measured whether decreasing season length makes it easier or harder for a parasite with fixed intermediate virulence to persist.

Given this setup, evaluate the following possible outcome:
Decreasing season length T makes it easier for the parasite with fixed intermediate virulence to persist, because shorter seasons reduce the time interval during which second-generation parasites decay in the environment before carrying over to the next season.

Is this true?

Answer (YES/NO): NO